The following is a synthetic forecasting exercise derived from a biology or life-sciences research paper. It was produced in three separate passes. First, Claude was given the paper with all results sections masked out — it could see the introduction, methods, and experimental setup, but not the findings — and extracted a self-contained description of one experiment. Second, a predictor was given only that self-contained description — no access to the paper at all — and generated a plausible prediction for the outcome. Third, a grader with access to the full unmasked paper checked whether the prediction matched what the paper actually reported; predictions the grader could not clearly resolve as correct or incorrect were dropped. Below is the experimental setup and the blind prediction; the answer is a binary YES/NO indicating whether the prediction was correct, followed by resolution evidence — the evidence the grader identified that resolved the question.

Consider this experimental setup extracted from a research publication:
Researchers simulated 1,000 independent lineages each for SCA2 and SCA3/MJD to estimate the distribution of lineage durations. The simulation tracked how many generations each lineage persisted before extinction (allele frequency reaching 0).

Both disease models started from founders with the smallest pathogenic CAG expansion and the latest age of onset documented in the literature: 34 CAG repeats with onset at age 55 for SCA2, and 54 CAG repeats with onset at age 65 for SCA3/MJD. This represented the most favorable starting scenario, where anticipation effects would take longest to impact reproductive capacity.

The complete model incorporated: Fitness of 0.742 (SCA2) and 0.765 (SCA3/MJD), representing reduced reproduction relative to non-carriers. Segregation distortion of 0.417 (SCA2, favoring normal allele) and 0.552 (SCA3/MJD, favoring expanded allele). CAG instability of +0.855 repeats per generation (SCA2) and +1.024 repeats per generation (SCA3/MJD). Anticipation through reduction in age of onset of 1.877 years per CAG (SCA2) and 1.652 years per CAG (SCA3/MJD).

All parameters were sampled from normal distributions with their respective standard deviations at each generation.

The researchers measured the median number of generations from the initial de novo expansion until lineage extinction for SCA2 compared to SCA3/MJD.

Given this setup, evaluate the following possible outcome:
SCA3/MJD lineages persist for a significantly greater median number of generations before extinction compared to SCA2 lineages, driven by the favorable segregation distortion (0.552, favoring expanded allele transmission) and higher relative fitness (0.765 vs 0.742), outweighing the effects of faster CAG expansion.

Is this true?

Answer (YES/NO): YES